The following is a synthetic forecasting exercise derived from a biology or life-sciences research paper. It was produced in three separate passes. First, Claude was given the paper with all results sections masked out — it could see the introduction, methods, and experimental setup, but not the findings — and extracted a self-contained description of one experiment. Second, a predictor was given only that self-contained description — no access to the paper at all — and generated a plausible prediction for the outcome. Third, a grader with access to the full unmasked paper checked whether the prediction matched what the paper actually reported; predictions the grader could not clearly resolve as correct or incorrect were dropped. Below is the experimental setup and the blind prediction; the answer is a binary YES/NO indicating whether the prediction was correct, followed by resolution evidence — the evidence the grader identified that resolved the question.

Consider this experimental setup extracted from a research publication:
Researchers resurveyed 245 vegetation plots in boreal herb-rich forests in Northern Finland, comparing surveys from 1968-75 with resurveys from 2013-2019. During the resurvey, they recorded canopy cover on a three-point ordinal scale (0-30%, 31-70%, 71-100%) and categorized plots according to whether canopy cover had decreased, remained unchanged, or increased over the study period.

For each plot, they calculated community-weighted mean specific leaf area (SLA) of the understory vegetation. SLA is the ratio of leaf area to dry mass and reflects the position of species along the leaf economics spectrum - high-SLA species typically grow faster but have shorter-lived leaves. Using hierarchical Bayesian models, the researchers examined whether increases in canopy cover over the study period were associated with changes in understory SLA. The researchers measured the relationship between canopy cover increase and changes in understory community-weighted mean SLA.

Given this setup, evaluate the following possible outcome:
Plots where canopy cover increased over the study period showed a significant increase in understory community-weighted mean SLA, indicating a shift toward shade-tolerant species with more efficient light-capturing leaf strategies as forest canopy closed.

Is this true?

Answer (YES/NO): YES